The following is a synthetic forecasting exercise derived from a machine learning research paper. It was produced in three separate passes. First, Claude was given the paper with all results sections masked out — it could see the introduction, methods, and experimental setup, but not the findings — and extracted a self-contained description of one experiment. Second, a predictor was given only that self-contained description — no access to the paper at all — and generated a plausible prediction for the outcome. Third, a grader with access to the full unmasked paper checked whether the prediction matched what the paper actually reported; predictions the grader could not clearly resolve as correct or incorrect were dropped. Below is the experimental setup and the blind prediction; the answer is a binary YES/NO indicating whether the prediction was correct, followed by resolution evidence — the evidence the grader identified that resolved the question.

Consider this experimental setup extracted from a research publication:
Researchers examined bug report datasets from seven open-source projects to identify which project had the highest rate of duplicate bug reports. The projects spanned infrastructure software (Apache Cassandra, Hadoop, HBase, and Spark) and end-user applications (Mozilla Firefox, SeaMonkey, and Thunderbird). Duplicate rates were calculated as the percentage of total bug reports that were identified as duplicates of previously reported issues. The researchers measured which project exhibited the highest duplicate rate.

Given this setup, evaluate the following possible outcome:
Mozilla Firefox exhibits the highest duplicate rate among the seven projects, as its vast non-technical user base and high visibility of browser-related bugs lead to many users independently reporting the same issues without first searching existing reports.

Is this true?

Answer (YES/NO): NO